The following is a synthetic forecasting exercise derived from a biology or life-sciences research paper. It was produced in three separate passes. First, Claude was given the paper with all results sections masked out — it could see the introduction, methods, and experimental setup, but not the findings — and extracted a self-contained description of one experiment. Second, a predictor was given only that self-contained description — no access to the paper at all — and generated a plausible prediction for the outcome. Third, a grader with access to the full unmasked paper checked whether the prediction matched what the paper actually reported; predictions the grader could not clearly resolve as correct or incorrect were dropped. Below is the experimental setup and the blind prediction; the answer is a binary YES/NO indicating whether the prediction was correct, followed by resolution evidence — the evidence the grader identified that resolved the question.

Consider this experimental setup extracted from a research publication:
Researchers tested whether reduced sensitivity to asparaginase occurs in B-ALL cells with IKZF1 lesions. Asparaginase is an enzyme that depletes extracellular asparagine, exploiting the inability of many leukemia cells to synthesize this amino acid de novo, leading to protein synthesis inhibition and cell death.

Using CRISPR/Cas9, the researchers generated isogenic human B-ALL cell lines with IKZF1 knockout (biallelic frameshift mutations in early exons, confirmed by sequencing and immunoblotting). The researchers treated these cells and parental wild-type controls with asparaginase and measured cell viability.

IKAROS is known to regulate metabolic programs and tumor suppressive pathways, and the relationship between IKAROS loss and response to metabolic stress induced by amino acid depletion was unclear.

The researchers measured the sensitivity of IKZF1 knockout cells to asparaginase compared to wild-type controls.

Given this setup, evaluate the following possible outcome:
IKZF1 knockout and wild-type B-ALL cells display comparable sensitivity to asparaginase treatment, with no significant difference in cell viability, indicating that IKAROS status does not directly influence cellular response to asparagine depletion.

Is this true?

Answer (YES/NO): NO